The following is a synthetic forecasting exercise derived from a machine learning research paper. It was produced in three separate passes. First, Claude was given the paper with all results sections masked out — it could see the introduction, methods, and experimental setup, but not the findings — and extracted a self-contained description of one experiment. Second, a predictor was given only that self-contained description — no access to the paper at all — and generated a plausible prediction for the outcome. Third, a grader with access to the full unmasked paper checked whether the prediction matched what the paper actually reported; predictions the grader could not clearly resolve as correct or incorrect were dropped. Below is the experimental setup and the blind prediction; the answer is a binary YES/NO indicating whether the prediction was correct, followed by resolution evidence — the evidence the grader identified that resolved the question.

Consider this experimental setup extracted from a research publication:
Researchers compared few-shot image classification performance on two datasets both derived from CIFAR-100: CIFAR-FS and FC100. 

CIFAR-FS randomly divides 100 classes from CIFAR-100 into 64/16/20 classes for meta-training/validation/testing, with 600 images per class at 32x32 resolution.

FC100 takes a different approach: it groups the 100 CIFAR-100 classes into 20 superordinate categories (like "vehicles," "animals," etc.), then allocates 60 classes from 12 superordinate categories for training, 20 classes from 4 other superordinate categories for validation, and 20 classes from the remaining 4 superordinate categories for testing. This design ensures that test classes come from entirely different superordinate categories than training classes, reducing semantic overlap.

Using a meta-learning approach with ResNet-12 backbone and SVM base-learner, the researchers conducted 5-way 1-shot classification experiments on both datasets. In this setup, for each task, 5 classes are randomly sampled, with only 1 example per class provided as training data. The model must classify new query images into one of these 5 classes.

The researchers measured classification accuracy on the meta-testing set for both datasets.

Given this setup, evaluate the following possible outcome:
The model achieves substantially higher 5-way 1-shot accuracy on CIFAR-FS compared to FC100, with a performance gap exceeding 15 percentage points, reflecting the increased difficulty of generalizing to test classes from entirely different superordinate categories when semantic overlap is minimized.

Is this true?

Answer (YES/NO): YES